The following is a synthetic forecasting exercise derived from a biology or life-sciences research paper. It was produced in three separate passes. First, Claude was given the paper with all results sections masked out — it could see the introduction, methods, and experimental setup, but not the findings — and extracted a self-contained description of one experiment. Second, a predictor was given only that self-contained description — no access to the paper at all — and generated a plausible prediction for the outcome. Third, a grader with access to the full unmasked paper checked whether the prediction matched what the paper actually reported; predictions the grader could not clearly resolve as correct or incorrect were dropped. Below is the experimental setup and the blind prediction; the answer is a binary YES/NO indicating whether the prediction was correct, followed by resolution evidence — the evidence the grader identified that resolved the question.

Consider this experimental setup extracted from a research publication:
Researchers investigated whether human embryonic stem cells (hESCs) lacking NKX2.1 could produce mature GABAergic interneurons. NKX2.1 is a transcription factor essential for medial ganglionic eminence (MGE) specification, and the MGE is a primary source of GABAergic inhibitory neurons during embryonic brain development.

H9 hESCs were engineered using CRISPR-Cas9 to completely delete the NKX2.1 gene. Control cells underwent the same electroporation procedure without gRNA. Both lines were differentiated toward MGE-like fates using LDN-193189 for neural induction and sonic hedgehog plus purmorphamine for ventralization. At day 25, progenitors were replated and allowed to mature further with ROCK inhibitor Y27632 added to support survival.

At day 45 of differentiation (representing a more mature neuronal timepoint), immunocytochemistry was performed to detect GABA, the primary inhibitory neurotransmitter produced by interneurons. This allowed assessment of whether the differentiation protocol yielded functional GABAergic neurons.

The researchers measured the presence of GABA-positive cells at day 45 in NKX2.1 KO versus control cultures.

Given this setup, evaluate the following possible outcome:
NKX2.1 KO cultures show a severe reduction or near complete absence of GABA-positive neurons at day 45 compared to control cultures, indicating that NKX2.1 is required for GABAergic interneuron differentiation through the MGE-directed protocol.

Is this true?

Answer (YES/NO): YES